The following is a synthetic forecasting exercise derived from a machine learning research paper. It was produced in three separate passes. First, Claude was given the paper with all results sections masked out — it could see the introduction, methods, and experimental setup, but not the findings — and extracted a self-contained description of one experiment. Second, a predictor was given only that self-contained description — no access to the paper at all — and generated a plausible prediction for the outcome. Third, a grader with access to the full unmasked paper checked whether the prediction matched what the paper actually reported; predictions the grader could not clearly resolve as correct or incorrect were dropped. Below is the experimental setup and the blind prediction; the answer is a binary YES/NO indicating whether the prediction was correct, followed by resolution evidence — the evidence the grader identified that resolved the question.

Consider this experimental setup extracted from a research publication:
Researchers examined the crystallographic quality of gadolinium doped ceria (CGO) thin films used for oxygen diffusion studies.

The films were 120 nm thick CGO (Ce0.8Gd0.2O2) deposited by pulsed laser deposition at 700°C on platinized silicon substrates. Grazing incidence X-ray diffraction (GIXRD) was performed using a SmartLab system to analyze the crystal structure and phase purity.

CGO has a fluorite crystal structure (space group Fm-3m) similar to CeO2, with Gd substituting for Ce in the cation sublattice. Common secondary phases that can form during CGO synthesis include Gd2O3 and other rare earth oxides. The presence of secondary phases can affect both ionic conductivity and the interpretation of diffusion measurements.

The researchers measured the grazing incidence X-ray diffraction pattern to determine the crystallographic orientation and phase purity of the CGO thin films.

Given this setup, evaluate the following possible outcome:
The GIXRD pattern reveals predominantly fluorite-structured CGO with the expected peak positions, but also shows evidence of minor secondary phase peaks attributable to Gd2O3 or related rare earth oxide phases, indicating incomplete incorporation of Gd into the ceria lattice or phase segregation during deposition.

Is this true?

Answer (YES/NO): NO